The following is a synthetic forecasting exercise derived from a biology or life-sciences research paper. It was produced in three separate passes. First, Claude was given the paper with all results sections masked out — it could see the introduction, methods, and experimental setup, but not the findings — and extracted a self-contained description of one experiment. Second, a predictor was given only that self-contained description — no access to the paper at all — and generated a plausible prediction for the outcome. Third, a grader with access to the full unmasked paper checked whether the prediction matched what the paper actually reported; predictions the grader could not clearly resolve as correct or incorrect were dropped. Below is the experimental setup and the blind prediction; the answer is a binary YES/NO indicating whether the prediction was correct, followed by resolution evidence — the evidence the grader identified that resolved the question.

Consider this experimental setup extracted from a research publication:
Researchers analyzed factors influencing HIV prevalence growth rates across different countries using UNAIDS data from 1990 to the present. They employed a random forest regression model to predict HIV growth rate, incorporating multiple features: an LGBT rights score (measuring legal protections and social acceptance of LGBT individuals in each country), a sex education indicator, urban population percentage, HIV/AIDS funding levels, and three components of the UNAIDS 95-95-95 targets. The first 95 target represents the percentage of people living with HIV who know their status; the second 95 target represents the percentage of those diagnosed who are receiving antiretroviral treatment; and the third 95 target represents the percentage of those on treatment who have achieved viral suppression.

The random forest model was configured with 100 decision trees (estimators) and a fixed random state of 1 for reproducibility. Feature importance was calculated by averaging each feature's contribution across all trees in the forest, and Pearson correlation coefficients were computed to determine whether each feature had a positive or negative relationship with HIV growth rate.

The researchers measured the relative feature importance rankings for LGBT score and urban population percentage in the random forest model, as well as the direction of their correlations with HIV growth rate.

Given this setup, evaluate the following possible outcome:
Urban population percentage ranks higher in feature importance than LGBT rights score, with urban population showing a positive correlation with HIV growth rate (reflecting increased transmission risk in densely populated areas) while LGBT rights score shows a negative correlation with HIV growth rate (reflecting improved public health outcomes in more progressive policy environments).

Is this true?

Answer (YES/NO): NO